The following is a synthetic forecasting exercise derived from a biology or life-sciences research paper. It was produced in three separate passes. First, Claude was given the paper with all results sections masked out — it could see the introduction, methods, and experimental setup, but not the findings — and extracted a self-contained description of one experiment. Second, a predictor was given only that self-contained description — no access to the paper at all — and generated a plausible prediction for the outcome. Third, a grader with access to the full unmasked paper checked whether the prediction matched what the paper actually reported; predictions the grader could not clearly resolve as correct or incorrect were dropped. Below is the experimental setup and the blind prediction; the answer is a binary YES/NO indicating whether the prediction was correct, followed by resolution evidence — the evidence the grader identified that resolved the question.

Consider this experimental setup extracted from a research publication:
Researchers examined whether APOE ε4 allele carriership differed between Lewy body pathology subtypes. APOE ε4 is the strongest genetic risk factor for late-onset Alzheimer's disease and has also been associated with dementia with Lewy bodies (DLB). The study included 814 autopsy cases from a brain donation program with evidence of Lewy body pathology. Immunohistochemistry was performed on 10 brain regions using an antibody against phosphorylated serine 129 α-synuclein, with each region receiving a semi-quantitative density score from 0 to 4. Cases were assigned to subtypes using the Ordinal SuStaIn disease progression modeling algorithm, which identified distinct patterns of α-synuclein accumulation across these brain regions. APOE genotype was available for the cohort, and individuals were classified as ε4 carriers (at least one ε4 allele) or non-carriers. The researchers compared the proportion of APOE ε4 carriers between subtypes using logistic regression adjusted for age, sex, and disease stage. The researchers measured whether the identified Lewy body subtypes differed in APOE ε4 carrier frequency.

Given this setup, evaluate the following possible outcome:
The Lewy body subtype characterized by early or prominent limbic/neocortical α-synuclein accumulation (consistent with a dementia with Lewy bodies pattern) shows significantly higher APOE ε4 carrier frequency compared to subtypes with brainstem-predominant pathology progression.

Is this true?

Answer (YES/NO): NO